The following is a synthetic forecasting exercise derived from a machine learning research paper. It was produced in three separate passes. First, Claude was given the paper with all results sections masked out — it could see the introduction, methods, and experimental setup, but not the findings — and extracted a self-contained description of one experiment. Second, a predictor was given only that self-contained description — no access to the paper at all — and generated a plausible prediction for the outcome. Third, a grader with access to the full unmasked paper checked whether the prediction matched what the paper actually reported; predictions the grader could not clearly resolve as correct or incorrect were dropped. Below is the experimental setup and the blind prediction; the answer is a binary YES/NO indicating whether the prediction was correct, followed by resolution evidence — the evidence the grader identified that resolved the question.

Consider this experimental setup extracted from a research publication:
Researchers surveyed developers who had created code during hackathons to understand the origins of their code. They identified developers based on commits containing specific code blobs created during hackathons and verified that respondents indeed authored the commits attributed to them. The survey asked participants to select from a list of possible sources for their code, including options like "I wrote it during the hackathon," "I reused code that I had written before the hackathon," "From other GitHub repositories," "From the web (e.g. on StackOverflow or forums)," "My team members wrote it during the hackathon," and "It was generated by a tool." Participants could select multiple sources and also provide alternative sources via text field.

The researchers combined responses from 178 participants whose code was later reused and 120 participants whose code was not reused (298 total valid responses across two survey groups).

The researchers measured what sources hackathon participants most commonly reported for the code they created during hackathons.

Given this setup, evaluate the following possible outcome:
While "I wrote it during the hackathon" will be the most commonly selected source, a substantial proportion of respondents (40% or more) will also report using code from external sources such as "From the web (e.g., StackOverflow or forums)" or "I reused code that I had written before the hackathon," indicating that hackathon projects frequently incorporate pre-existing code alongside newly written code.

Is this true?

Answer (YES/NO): NO